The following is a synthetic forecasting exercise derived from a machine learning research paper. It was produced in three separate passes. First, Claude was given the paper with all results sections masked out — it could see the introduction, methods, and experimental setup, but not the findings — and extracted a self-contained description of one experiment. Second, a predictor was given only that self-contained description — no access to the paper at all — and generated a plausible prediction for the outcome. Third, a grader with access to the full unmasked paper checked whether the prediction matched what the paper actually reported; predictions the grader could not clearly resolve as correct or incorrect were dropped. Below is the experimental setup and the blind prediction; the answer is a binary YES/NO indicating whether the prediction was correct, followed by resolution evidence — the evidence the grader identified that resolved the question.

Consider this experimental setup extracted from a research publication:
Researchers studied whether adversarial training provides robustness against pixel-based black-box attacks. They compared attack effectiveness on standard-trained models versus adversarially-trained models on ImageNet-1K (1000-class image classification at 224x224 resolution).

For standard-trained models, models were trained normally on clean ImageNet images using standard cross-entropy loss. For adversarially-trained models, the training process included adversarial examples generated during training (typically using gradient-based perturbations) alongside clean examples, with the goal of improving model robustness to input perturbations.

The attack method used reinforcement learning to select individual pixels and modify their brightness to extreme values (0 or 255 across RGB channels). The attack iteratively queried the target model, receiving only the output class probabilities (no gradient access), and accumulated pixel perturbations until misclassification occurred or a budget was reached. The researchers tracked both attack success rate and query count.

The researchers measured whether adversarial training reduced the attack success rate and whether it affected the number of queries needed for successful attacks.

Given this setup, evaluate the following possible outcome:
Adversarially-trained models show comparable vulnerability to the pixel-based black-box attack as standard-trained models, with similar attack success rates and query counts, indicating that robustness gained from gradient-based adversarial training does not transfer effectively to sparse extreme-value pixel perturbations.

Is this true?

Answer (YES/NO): NO